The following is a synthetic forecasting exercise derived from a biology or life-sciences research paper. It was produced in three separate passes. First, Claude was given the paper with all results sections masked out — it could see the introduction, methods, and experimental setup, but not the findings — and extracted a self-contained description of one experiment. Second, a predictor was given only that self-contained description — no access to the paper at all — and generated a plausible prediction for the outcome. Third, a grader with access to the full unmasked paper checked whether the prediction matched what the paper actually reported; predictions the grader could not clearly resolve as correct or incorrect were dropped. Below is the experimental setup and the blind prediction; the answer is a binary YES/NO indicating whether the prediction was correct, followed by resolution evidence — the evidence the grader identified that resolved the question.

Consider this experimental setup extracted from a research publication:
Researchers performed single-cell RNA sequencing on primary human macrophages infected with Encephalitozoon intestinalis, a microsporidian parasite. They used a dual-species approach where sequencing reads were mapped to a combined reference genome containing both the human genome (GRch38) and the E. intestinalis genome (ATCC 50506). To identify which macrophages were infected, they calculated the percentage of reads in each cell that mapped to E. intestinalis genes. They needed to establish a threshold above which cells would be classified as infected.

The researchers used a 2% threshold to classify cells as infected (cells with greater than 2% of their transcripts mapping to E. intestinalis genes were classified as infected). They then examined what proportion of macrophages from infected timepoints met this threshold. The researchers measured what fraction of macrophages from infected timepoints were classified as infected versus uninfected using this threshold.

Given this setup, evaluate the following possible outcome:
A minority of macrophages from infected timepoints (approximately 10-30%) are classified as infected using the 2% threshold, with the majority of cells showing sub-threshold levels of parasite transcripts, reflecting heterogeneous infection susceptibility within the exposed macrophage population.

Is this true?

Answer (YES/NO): YES